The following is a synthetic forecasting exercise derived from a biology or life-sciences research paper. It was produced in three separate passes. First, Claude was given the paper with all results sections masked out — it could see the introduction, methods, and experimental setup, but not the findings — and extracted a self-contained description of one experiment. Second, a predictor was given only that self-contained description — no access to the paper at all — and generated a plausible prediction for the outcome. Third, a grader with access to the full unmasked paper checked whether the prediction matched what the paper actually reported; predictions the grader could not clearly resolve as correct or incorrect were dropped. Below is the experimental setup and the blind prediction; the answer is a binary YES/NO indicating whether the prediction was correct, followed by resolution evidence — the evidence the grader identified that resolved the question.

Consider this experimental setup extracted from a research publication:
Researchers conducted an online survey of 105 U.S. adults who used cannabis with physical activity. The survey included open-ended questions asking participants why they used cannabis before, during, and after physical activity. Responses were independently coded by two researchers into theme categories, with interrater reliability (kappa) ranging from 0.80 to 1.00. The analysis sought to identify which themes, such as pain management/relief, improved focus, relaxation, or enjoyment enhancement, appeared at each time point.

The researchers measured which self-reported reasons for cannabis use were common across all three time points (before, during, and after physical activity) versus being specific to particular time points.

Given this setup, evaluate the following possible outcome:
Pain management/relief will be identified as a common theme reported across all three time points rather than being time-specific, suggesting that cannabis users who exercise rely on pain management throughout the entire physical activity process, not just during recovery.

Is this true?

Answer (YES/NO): YES